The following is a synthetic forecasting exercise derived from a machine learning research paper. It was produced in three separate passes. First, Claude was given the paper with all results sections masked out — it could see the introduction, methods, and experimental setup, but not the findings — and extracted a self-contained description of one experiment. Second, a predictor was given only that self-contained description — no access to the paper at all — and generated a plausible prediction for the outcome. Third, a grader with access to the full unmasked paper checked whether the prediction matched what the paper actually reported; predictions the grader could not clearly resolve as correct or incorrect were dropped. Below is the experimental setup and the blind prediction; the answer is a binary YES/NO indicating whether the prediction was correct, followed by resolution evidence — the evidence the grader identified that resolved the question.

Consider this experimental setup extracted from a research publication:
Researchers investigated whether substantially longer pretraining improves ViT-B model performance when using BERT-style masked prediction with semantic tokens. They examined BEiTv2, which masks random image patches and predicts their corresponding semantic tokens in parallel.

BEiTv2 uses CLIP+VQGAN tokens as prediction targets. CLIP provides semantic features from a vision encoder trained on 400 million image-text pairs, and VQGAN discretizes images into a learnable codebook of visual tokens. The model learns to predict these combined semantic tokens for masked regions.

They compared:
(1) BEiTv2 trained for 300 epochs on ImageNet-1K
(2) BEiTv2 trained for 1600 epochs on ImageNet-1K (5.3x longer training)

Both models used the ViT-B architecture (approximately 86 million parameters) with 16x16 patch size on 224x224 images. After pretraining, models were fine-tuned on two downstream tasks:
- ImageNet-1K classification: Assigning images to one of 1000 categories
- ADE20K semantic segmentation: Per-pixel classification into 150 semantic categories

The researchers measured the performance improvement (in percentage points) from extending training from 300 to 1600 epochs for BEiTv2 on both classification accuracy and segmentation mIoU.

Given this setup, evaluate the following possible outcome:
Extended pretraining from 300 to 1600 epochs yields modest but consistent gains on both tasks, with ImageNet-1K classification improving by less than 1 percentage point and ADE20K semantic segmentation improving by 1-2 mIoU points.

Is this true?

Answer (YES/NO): NO